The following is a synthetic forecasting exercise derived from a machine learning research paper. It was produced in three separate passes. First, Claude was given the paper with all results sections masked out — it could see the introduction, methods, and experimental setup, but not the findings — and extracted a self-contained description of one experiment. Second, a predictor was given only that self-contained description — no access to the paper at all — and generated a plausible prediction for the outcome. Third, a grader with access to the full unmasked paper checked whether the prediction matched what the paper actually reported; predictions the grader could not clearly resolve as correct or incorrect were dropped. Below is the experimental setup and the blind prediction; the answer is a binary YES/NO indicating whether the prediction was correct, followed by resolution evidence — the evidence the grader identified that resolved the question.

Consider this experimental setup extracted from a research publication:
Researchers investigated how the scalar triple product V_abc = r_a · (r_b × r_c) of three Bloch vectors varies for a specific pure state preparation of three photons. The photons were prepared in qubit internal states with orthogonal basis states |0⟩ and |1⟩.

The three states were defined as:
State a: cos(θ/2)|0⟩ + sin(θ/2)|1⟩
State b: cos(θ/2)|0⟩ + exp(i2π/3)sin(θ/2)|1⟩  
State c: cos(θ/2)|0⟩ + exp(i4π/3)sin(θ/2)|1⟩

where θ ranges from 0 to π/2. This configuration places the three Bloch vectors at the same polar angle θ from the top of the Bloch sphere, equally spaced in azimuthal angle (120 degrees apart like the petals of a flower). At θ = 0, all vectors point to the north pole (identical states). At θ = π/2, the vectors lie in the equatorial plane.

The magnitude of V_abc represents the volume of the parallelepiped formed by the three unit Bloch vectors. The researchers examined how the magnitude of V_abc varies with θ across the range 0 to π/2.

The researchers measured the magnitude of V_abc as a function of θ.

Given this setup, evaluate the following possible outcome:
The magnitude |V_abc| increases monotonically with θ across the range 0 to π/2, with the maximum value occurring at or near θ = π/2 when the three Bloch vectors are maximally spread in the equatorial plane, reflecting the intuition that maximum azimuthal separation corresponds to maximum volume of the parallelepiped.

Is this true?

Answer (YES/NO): NO